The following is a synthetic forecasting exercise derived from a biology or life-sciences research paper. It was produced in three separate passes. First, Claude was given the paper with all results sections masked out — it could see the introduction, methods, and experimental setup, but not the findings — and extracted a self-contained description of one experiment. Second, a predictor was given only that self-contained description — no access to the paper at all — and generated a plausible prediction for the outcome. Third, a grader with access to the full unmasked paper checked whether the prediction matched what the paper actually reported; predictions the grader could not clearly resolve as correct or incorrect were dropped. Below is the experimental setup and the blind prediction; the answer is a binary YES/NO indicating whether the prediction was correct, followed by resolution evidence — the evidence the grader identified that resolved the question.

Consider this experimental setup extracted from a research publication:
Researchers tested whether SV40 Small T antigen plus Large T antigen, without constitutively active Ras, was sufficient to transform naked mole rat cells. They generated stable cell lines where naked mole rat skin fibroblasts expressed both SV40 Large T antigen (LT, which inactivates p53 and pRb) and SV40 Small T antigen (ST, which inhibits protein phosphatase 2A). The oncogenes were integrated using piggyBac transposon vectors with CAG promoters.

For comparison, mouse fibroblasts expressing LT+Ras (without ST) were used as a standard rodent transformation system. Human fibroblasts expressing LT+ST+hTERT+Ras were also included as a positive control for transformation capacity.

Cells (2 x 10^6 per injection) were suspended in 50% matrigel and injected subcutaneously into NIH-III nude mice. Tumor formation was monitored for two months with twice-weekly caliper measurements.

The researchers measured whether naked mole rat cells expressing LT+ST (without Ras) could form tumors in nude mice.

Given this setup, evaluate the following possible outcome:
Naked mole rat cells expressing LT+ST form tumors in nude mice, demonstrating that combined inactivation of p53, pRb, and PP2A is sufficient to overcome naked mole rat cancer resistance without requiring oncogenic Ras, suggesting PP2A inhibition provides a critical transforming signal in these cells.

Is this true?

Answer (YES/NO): NO